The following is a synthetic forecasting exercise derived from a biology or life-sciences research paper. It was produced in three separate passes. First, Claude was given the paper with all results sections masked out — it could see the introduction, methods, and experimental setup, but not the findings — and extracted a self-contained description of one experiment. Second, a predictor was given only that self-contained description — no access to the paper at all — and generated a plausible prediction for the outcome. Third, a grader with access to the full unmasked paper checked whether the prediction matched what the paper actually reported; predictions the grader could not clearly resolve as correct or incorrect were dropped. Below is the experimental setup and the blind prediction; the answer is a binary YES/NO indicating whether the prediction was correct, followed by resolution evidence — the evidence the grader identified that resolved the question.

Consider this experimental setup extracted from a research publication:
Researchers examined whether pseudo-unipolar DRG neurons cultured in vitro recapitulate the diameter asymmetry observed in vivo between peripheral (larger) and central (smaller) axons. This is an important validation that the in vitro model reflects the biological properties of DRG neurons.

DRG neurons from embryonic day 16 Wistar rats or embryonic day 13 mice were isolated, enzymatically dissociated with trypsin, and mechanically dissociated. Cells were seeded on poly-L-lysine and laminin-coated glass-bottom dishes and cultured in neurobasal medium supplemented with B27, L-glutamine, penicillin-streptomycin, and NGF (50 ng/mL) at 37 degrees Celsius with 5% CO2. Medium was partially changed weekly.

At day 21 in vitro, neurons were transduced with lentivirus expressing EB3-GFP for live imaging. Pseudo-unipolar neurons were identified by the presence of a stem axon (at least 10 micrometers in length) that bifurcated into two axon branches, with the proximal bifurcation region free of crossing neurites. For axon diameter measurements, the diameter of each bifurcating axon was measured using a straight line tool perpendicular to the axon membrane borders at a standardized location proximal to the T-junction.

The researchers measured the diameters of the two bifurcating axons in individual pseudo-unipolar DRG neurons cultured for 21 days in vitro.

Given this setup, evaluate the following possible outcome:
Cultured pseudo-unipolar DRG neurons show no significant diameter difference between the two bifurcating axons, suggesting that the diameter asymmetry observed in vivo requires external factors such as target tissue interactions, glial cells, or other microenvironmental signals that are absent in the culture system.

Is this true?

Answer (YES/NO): NO